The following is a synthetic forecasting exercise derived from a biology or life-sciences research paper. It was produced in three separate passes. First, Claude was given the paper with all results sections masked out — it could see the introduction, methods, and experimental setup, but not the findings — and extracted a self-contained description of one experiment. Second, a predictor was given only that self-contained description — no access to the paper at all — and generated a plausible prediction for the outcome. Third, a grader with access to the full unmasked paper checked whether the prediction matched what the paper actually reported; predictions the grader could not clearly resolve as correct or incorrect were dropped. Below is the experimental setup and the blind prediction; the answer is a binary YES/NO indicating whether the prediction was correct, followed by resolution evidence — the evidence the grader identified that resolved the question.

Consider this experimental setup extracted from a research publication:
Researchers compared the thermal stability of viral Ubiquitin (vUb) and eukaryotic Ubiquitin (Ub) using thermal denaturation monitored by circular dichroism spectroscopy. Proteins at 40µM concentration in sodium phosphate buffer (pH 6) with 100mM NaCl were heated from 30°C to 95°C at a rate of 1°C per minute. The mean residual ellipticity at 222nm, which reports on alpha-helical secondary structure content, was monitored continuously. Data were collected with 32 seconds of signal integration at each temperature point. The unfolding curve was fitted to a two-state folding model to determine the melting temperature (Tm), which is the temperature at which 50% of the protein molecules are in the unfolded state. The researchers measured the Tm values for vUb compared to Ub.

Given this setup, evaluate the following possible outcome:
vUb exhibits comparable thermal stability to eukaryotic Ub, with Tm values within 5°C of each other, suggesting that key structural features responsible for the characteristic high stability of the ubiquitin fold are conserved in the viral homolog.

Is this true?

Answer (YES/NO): NO